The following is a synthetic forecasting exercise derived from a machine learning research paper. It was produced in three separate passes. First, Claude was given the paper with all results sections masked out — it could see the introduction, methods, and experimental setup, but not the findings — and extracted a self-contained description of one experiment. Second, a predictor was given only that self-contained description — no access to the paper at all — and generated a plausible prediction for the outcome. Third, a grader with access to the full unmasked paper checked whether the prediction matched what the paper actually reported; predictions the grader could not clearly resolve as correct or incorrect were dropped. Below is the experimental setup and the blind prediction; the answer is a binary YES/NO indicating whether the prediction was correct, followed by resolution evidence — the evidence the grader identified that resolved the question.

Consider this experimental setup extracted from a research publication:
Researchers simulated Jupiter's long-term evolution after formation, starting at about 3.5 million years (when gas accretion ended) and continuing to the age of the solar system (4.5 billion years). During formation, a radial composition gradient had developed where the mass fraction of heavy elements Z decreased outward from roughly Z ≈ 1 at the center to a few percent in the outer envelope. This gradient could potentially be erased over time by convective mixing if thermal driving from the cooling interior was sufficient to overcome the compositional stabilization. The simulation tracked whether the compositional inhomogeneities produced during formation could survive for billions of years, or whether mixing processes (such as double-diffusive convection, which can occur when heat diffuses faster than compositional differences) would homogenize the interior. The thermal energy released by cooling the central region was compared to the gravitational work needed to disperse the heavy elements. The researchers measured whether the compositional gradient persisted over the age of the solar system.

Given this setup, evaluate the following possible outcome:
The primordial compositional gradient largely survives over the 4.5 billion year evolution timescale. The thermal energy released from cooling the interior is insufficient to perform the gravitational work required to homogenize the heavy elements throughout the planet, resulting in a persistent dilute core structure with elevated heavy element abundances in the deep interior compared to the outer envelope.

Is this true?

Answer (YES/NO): YES